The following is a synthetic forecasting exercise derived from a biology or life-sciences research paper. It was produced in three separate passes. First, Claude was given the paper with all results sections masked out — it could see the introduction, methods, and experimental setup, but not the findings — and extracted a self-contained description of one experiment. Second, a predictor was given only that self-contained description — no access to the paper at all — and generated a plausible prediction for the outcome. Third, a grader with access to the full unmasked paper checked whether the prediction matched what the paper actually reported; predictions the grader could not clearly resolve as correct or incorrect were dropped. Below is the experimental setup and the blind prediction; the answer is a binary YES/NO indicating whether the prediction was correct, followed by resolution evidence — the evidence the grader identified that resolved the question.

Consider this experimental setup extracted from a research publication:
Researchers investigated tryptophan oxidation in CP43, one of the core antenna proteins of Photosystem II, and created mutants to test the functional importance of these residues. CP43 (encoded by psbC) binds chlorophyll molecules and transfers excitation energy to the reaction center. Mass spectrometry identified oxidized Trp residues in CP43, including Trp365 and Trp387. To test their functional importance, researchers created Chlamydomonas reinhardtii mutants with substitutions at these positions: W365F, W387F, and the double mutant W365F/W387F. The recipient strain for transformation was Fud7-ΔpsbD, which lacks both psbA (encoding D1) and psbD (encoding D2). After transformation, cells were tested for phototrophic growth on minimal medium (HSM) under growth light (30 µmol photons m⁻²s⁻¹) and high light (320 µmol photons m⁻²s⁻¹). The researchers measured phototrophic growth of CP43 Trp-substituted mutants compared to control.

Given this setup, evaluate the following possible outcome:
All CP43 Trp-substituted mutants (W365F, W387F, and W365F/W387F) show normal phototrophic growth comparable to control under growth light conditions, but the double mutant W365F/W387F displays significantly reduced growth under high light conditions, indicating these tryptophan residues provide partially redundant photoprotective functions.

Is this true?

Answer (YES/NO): NO